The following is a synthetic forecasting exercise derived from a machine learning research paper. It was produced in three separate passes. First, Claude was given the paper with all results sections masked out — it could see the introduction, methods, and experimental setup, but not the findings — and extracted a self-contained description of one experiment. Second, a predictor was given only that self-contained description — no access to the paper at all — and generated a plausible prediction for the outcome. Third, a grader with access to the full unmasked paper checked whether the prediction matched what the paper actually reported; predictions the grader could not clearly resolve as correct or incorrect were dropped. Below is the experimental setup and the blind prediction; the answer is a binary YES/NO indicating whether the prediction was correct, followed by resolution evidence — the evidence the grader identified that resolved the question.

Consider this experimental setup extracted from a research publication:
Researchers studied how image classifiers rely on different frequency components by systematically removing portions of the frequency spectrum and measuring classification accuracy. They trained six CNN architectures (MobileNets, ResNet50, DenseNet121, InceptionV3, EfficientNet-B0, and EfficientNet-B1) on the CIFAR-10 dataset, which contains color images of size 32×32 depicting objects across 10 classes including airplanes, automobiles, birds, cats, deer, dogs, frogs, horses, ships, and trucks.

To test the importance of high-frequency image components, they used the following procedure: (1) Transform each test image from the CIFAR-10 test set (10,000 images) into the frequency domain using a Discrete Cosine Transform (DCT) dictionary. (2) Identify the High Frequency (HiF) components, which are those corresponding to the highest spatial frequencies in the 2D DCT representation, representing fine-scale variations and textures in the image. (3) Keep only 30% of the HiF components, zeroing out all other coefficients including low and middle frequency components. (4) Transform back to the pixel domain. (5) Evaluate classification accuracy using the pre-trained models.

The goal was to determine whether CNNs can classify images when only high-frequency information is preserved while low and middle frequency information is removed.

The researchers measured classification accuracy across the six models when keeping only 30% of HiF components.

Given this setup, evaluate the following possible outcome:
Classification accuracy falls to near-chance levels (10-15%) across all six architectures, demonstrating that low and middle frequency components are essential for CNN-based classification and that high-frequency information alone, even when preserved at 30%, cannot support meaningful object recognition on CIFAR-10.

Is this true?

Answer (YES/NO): NO